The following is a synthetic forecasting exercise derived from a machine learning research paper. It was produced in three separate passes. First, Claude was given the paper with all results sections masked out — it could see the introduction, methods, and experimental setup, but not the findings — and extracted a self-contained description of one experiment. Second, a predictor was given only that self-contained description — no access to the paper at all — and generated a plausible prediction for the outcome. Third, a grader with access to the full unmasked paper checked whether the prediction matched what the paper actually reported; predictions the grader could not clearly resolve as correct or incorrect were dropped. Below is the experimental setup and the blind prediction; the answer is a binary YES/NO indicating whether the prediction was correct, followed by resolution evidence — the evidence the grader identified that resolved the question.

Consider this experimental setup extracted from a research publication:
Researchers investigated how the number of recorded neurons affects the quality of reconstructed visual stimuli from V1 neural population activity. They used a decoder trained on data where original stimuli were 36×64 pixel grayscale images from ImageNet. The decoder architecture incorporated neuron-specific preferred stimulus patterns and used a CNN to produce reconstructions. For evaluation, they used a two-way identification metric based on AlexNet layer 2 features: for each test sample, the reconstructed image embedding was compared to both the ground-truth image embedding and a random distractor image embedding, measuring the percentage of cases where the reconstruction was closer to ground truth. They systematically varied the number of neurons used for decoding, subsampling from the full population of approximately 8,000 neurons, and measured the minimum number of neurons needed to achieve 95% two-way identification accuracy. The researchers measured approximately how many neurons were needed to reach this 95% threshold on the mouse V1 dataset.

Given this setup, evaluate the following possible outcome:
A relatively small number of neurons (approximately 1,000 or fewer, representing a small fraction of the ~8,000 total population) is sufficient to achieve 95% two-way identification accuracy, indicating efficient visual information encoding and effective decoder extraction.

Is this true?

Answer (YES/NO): YES